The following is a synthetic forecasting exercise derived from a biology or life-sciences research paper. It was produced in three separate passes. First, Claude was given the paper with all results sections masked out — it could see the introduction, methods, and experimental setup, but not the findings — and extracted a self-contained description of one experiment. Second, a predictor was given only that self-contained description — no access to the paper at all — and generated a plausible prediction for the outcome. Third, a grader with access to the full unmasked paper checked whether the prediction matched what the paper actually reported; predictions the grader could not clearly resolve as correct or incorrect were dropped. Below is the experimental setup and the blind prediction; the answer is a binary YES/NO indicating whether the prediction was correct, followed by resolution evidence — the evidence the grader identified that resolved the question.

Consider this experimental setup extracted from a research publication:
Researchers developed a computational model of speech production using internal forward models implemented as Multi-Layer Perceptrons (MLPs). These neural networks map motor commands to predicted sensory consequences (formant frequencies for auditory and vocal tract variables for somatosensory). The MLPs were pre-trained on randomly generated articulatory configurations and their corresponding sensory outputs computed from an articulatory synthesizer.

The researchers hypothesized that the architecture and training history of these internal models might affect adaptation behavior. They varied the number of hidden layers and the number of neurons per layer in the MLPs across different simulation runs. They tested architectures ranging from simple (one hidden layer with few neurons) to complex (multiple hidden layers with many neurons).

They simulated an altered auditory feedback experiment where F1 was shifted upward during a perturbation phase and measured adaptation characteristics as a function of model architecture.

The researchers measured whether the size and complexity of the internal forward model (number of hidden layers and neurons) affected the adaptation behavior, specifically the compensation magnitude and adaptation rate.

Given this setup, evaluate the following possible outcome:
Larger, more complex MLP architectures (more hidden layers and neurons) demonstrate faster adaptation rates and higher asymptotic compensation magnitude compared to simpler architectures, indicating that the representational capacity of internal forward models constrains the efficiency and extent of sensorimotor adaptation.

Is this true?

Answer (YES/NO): YES